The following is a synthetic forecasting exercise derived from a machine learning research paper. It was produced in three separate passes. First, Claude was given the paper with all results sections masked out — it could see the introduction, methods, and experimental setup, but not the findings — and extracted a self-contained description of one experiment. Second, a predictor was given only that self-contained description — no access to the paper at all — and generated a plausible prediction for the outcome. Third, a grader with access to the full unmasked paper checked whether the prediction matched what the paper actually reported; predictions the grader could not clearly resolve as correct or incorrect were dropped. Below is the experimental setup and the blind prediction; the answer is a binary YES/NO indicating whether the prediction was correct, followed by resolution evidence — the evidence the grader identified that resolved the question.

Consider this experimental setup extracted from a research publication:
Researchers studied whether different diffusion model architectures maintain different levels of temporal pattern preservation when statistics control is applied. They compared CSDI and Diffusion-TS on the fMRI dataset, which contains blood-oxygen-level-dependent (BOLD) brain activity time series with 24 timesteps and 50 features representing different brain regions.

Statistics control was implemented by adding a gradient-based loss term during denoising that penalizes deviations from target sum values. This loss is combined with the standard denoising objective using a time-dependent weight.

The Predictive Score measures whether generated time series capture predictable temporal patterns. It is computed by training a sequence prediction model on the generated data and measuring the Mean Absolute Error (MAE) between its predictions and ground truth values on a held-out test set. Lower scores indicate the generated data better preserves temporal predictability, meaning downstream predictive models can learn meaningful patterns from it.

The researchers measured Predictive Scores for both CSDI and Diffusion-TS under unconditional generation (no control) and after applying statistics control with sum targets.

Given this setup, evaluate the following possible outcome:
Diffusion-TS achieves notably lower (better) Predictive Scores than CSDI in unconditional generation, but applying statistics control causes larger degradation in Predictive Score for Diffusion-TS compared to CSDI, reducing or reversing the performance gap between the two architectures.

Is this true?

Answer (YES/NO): NO